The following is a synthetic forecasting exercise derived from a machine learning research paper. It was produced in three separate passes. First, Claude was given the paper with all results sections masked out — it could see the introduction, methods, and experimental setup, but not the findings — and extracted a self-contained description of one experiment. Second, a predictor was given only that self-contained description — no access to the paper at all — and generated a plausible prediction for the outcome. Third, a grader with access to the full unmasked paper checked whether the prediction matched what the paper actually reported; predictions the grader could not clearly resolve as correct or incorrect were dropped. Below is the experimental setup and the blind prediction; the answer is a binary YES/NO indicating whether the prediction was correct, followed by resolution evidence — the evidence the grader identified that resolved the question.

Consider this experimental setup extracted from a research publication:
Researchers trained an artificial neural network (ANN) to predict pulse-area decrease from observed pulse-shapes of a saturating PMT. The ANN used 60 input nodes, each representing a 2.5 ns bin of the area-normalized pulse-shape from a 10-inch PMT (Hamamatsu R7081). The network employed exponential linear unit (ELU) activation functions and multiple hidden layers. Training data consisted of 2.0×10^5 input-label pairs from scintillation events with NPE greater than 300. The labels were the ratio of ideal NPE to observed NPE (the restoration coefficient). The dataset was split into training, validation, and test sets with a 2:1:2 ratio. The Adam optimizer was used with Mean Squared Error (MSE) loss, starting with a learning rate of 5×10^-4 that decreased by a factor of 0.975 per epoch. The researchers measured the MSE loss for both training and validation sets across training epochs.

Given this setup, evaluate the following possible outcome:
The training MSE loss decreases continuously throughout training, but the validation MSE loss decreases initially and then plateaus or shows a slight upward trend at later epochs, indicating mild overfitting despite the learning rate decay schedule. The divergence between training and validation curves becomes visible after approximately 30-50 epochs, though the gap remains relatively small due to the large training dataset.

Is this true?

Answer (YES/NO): NO